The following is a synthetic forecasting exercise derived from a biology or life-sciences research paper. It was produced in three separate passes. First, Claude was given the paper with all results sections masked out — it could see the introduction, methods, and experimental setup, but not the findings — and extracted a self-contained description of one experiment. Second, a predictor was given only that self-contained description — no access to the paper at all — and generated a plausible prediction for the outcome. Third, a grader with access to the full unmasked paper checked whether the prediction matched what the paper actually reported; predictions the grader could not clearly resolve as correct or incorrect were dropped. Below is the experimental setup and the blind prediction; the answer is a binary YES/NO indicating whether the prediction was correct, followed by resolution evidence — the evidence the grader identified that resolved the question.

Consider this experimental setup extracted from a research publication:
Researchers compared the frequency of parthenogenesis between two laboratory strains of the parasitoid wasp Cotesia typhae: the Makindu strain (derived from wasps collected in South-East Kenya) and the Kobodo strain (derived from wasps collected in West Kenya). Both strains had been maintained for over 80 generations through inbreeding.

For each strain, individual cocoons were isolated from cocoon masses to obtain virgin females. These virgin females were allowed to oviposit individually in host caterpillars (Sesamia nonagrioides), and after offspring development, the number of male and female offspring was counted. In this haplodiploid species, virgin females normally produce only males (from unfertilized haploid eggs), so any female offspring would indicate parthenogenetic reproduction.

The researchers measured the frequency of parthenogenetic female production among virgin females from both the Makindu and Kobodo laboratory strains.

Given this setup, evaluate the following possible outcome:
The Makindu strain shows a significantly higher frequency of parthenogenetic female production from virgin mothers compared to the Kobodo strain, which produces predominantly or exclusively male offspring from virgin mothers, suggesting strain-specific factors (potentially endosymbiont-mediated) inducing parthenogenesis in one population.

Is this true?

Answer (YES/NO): YES